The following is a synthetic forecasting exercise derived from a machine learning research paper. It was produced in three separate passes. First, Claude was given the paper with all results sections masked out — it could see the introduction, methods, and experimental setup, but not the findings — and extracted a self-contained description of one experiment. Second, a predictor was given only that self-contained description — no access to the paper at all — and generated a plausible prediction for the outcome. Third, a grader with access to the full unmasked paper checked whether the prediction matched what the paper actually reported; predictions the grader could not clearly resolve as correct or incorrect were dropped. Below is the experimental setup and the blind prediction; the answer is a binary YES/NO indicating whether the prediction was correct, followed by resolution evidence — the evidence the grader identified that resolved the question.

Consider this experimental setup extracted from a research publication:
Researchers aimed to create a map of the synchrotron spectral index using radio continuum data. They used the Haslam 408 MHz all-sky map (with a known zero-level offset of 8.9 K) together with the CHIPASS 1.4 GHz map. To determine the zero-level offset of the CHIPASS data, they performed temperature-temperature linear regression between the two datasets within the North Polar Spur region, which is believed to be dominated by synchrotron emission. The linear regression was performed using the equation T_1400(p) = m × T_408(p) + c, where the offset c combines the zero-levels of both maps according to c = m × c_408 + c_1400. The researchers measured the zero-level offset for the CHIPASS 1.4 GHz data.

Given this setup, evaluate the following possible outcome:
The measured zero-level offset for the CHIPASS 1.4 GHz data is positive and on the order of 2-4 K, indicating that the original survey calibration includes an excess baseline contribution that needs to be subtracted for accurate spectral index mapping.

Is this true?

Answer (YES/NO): YES